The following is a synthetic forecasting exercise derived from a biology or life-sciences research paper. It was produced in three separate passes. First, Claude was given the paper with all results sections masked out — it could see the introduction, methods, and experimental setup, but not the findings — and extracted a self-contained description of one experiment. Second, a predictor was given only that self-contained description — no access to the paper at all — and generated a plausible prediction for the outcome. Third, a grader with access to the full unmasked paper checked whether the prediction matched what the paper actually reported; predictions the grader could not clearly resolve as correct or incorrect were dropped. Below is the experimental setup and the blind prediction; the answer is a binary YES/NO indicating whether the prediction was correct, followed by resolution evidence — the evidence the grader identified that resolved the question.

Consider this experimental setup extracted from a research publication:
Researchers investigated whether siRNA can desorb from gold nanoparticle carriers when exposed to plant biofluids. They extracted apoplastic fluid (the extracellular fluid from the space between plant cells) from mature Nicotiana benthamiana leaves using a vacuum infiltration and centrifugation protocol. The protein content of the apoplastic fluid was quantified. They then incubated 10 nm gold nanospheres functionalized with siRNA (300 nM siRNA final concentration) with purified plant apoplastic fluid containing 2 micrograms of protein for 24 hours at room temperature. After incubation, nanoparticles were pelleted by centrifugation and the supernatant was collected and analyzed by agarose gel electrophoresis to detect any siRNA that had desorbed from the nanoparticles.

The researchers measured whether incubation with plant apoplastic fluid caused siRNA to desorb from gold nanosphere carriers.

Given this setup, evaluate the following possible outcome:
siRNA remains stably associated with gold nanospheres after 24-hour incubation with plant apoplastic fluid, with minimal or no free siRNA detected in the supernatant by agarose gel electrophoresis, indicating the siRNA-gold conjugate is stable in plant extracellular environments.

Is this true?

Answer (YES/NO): NO